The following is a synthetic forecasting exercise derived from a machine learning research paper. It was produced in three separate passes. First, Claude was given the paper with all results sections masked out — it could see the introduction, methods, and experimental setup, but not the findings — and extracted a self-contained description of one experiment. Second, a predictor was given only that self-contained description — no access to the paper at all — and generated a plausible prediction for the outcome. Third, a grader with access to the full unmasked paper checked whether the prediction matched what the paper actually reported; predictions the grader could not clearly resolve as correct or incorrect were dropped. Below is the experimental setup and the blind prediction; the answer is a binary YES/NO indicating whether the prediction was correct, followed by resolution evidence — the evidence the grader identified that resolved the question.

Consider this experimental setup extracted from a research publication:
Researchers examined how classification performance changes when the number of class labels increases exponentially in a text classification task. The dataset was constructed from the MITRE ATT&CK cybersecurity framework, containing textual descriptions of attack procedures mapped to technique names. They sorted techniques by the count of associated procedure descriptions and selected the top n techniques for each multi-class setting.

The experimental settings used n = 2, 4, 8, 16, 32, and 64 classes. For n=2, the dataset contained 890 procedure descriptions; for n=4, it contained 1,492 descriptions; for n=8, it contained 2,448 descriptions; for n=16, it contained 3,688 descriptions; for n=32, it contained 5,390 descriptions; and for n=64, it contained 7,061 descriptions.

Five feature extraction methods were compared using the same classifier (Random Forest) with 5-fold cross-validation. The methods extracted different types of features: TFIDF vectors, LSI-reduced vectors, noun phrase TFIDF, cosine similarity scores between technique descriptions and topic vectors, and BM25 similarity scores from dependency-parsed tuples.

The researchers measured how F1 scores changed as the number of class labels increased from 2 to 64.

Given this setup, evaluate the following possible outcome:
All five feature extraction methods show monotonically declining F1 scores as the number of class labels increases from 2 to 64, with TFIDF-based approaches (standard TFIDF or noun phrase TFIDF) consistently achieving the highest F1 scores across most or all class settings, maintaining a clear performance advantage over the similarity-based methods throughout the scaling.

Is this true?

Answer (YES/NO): NO